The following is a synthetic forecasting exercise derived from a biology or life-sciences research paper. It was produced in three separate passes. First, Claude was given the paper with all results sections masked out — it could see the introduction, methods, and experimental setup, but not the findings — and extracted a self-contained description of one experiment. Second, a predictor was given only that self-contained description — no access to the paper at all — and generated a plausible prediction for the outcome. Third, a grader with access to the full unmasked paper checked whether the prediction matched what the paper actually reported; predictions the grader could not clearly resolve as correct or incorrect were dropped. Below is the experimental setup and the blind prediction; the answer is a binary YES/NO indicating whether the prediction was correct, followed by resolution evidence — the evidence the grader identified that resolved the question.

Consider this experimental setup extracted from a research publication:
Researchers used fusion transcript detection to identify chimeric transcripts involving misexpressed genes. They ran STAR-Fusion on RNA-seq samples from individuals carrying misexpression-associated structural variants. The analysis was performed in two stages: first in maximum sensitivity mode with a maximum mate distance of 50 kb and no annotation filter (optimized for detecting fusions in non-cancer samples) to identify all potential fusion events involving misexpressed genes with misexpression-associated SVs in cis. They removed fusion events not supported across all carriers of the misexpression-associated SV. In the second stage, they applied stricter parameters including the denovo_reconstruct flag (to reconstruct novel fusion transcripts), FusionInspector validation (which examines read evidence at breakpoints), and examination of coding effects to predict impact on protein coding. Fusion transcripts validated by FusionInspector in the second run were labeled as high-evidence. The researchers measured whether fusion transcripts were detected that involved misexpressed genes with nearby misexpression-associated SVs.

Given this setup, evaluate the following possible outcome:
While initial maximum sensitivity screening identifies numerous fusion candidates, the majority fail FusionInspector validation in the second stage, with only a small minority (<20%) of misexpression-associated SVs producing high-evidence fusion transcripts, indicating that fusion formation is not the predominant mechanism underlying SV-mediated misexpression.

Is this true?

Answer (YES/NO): NO